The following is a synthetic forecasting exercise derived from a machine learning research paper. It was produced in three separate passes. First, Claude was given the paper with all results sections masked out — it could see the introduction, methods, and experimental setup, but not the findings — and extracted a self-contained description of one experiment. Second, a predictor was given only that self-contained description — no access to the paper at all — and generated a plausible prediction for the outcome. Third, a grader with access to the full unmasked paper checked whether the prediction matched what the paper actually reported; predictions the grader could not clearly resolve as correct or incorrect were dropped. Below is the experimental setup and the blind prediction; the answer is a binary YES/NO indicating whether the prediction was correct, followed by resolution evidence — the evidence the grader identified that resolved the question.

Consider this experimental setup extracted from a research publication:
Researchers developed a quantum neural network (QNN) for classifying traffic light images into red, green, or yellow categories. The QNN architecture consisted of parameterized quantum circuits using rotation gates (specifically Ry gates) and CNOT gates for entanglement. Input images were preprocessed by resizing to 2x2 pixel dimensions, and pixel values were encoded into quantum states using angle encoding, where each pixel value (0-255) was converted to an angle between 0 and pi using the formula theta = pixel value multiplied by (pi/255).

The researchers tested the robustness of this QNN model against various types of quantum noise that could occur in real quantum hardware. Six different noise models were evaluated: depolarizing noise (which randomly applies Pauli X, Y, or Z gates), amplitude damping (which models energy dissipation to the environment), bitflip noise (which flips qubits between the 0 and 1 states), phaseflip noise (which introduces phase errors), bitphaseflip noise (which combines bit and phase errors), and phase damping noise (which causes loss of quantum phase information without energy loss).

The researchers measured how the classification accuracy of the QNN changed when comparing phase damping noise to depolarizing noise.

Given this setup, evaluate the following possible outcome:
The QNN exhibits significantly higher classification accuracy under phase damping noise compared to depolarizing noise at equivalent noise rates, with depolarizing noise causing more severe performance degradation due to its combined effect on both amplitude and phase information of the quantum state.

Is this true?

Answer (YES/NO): YES